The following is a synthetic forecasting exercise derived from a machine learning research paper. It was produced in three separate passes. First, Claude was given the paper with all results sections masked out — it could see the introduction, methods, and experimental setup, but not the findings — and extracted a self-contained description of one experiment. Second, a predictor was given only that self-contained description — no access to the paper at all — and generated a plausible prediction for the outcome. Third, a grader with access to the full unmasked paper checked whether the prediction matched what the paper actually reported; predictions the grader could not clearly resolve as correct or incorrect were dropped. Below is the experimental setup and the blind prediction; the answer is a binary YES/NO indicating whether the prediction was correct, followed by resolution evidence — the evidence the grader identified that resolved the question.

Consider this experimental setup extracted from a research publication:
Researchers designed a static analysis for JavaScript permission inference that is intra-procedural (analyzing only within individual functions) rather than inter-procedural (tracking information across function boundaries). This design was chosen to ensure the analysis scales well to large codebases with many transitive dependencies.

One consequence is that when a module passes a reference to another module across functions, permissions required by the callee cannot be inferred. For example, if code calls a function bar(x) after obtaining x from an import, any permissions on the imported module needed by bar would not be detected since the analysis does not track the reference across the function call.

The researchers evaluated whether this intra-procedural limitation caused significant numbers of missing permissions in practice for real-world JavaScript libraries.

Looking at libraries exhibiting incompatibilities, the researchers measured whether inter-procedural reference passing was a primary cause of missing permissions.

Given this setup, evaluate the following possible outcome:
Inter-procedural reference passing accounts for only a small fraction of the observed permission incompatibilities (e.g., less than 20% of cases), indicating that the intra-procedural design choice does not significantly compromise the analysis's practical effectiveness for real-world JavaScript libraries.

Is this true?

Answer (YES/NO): YES